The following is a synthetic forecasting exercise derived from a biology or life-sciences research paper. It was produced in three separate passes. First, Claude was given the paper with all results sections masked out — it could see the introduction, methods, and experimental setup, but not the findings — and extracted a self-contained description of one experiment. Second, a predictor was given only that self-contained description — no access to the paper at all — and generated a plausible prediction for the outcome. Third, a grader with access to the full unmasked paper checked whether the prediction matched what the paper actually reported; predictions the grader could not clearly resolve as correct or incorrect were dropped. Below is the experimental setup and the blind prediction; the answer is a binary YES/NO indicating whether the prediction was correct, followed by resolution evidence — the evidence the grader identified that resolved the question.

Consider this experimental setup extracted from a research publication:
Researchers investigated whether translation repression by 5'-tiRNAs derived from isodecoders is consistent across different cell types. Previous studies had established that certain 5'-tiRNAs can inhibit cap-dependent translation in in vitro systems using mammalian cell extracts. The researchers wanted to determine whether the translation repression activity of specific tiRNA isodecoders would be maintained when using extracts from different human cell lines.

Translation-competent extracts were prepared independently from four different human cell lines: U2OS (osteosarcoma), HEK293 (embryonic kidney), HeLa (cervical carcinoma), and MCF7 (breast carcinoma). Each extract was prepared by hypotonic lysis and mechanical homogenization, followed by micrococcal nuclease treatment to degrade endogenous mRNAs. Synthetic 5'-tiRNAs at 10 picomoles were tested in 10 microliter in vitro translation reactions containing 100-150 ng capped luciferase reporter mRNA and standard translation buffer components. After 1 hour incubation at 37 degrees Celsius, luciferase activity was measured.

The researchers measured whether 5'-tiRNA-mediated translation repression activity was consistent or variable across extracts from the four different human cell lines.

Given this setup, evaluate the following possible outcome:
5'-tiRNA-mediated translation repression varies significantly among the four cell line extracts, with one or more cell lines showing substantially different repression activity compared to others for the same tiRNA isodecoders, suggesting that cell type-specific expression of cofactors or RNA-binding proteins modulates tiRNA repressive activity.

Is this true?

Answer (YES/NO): NO